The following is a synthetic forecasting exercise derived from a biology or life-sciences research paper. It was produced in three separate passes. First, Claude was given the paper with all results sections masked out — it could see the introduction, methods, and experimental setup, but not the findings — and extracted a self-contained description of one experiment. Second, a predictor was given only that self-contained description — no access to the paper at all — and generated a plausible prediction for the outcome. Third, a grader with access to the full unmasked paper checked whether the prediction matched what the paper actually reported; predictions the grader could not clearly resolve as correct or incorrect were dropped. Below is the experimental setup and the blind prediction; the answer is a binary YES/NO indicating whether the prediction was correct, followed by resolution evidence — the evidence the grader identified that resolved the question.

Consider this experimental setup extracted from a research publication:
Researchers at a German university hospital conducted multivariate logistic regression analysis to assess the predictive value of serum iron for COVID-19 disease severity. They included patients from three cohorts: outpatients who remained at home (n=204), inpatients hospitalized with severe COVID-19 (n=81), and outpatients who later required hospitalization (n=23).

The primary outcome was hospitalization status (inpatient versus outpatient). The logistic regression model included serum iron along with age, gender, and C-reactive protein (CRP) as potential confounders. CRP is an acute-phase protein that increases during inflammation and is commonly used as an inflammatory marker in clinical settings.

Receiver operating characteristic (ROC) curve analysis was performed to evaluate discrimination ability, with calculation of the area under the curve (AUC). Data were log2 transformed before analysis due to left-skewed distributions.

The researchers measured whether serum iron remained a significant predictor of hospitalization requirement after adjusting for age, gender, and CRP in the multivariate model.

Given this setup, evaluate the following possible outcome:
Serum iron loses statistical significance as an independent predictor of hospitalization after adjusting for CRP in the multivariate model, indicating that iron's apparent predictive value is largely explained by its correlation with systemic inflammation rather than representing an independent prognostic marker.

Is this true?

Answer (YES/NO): NO